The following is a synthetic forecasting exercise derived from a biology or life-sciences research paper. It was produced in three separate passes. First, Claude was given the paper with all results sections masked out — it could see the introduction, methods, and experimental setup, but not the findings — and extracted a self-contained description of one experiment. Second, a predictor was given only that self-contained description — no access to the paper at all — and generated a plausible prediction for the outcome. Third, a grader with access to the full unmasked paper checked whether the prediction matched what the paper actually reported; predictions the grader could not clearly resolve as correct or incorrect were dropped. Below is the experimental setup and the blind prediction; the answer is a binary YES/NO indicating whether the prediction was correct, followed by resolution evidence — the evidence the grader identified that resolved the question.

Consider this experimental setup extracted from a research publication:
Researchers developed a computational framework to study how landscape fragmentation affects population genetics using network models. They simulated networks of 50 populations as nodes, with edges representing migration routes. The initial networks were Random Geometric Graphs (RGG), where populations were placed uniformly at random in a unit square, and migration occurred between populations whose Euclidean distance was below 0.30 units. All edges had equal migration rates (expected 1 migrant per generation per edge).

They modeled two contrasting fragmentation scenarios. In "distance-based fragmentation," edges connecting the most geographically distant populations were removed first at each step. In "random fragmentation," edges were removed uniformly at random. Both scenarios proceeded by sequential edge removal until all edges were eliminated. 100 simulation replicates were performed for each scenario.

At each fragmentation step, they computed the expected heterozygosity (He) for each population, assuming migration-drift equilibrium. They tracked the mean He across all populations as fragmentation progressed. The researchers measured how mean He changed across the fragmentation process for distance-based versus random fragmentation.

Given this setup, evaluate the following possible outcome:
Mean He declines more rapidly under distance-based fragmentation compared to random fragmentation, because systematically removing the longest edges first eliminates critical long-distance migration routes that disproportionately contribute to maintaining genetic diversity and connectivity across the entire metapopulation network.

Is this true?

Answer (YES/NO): YES